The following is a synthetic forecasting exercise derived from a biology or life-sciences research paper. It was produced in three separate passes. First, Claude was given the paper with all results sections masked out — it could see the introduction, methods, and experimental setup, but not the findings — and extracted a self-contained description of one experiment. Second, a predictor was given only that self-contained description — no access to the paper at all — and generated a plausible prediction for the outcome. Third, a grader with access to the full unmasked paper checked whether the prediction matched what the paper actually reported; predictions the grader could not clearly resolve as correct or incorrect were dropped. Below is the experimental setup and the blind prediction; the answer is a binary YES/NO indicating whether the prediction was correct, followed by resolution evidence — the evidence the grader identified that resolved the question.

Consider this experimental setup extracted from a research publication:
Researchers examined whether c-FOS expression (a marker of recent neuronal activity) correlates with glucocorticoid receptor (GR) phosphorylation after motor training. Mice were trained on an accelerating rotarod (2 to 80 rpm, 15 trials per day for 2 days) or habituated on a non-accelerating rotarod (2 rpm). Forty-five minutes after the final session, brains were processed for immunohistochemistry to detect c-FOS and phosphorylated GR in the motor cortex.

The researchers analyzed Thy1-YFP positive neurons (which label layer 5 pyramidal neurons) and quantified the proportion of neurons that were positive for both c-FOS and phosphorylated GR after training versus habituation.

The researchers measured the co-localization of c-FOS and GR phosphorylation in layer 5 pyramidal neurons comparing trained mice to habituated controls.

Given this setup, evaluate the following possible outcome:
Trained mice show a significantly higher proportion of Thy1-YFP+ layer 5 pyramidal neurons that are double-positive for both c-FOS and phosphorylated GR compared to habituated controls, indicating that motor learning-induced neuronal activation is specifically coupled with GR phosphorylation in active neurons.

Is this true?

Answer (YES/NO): YES